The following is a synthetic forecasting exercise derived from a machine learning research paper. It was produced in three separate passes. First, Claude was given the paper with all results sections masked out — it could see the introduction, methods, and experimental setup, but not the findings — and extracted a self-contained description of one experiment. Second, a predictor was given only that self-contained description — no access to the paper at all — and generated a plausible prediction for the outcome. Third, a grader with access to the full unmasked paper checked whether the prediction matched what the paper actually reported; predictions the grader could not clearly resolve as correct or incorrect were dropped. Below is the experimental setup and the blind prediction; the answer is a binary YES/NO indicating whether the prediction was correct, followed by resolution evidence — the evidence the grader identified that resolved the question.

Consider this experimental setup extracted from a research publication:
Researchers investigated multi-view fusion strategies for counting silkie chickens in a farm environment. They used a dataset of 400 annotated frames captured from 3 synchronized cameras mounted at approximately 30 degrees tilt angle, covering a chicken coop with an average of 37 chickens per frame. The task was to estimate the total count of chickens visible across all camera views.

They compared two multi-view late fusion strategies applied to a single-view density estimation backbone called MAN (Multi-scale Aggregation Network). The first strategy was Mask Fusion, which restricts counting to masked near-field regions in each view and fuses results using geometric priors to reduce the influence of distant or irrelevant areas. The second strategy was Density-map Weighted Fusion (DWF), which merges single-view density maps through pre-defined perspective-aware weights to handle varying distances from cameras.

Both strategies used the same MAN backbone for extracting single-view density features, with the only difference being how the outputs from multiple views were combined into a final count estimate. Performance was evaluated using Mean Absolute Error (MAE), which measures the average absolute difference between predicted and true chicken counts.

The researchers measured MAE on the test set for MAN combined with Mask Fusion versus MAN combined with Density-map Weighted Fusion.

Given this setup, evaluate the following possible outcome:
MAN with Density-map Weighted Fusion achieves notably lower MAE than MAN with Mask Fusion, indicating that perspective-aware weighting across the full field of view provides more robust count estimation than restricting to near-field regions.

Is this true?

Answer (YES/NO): NO